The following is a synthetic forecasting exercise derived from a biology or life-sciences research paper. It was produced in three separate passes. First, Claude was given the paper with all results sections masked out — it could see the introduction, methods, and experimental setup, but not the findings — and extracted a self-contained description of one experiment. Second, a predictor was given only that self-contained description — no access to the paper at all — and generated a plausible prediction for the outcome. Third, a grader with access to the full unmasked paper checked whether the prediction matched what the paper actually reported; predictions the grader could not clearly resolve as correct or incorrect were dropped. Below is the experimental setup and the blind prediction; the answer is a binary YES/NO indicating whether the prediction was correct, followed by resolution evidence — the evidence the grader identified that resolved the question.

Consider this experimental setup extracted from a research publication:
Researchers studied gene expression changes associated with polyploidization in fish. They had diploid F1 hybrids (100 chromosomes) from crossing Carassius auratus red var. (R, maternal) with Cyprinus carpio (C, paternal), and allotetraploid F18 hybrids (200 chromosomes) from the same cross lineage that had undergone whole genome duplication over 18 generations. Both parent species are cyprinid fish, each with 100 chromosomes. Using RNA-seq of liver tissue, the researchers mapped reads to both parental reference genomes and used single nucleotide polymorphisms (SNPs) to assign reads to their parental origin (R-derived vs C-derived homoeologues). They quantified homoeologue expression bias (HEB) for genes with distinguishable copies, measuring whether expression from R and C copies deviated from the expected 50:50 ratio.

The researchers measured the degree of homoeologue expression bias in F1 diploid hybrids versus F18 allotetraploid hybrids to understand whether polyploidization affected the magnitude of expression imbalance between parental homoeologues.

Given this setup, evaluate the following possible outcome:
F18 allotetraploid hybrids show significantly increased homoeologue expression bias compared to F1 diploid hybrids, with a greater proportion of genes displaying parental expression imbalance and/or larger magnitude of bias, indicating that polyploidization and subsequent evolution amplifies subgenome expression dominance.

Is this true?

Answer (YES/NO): NO